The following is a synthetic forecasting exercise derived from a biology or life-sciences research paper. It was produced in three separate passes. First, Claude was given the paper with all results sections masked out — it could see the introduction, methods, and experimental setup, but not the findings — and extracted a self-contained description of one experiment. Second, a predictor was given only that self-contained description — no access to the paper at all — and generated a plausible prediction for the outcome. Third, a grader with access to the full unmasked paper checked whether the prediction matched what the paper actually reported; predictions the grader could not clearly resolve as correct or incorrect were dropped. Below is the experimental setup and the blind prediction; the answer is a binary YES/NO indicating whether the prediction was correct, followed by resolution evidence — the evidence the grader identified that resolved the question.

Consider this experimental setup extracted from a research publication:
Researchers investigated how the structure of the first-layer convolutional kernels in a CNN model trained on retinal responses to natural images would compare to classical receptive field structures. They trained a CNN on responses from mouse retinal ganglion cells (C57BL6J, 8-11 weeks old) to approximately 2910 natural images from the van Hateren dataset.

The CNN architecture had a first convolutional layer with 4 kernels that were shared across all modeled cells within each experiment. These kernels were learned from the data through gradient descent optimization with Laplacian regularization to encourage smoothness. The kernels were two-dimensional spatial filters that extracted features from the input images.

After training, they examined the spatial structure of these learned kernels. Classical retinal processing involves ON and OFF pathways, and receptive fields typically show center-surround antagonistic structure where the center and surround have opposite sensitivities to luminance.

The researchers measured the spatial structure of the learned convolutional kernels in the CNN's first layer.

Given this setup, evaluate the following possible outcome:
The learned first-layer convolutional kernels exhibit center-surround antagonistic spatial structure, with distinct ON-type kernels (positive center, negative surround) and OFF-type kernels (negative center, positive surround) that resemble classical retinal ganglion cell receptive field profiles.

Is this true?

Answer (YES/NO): YES